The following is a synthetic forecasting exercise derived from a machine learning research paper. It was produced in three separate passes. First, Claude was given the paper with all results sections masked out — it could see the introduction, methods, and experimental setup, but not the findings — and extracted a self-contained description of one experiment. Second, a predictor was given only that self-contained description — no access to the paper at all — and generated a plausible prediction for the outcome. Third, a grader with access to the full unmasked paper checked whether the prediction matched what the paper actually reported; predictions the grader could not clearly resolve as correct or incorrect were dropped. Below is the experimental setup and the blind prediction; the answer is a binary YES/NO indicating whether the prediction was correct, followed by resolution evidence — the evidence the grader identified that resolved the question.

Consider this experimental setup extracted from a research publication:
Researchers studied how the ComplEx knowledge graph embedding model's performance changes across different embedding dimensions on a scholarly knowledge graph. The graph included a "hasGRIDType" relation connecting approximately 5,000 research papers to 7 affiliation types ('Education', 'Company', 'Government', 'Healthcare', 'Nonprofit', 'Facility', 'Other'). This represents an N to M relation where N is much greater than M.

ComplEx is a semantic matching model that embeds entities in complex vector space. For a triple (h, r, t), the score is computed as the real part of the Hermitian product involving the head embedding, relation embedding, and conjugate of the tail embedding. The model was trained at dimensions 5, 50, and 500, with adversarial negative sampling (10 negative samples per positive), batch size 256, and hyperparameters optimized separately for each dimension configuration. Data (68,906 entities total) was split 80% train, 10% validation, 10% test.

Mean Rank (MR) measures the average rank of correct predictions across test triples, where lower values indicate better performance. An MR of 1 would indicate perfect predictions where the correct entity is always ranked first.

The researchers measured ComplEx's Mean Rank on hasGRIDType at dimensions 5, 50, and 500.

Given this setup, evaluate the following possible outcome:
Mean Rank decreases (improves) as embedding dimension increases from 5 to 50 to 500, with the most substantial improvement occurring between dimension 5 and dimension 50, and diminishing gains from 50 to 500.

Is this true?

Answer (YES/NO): NO